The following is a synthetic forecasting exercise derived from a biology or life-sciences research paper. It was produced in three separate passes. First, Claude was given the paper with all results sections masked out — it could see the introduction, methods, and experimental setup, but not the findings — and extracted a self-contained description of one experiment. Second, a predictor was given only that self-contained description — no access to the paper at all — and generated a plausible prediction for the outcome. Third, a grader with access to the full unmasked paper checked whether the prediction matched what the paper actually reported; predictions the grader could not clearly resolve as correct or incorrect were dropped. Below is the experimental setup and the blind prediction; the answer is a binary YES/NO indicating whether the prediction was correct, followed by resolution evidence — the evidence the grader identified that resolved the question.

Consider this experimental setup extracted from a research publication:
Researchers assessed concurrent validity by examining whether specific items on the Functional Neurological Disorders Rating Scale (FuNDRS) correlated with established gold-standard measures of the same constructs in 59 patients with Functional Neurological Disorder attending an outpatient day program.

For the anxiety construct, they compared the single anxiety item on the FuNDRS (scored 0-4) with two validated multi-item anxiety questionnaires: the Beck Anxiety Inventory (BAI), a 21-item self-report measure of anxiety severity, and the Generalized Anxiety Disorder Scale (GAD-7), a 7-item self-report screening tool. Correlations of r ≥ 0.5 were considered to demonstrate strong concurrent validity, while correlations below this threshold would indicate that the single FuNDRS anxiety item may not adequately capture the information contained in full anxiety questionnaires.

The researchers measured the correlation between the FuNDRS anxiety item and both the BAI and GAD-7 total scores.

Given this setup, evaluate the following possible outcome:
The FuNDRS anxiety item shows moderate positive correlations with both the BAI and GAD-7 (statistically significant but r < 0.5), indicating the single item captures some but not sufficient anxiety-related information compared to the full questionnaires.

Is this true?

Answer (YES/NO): NO